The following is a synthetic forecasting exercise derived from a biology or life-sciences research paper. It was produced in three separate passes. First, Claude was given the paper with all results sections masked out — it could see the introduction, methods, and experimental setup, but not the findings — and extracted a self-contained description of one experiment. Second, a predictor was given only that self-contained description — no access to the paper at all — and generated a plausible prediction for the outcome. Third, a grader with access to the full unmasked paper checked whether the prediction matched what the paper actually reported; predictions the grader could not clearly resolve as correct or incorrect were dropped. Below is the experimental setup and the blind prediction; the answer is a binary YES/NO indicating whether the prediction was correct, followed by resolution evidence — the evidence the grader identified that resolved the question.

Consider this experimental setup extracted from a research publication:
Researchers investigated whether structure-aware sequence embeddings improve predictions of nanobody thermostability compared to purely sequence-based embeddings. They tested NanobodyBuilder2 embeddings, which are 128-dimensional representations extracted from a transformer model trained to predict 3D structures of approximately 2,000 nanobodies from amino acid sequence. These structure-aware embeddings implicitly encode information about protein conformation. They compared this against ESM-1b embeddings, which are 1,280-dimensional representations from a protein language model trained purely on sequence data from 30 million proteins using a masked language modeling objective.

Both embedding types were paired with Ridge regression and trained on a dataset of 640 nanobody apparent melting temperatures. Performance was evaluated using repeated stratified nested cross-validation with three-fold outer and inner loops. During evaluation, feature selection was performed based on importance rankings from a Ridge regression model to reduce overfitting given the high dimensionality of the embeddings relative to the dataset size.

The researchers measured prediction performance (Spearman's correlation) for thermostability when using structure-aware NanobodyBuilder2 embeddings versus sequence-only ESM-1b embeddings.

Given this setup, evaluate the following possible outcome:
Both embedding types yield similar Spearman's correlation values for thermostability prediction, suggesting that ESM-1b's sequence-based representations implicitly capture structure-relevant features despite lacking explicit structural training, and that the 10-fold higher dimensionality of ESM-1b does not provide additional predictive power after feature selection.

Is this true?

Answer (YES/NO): NO